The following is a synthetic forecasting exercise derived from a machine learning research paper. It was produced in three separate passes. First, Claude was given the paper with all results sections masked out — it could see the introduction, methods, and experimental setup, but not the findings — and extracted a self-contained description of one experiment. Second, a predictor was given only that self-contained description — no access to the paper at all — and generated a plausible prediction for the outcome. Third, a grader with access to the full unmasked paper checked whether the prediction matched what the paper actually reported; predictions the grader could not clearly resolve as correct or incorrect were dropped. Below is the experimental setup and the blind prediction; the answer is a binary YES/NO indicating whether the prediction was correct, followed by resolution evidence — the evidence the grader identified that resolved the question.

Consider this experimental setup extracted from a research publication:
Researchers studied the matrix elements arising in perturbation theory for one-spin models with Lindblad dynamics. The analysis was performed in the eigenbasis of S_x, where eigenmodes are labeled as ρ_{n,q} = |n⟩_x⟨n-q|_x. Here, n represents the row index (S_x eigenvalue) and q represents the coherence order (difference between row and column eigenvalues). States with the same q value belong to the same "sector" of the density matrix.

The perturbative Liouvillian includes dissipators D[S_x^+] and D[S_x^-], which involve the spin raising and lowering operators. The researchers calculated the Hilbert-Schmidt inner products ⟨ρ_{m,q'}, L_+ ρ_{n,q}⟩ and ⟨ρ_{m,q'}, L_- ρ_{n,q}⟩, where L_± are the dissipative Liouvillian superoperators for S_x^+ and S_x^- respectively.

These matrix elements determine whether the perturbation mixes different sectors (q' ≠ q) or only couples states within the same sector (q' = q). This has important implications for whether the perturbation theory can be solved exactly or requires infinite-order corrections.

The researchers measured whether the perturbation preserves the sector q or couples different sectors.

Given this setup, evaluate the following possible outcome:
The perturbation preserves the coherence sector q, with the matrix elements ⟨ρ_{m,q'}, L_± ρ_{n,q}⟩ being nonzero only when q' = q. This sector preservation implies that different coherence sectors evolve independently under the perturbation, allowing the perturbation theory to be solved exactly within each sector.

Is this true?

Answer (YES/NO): YES